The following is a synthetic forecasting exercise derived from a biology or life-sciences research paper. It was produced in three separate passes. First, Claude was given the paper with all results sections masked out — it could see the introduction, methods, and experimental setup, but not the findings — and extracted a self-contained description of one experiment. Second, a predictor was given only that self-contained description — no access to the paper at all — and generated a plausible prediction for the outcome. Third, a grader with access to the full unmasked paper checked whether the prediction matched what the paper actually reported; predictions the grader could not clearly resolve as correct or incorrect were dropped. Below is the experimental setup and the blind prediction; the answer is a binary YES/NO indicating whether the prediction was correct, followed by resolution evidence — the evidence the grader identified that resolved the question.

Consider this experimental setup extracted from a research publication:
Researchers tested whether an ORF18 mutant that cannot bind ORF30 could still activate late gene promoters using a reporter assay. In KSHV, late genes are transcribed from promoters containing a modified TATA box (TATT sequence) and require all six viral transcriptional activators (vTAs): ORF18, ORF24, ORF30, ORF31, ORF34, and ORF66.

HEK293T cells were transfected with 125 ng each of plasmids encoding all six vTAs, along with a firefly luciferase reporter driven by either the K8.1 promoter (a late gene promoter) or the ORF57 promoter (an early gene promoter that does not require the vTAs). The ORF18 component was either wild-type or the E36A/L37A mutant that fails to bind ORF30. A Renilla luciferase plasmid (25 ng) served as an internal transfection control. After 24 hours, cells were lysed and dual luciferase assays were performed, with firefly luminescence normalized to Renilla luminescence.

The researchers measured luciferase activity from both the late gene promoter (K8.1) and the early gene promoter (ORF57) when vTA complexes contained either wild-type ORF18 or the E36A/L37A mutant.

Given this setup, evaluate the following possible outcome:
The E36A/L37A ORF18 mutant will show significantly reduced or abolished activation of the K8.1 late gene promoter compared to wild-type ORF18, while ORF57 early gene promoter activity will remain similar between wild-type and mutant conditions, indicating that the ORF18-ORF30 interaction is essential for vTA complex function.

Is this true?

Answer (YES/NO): YES